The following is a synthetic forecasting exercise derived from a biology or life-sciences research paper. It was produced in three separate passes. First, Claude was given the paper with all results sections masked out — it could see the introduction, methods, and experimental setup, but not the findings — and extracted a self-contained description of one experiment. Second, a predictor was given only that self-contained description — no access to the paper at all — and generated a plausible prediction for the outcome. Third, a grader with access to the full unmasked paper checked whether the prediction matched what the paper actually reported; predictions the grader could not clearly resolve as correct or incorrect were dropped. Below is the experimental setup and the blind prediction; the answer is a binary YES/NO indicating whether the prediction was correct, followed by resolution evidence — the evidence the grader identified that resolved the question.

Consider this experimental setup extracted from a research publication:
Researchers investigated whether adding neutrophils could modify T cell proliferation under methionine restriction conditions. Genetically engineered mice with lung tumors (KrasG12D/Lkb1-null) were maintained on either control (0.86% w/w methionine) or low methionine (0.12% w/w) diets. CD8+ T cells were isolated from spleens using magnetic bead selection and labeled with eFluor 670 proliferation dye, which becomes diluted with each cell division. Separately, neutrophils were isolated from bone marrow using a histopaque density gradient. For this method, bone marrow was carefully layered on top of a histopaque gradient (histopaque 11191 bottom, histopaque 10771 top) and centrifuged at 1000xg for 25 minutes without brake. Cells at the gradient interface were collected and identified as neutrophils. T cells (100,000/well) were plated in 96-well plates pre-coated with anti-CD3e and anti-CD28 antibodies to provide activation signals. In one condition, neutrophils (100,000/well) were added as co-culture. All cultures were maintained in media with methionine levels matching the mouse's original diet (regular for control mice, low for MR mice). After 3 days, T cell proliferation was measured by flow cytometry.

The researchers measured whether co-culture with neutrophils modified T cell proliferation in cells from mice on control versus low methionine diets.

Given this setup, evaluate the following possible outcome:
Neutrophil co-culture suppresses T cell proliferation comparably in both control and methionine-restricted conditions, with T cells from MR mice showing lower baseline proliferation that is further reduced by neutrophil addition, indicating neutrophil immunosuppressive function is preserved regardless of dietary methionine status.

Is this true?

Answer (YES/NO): NO